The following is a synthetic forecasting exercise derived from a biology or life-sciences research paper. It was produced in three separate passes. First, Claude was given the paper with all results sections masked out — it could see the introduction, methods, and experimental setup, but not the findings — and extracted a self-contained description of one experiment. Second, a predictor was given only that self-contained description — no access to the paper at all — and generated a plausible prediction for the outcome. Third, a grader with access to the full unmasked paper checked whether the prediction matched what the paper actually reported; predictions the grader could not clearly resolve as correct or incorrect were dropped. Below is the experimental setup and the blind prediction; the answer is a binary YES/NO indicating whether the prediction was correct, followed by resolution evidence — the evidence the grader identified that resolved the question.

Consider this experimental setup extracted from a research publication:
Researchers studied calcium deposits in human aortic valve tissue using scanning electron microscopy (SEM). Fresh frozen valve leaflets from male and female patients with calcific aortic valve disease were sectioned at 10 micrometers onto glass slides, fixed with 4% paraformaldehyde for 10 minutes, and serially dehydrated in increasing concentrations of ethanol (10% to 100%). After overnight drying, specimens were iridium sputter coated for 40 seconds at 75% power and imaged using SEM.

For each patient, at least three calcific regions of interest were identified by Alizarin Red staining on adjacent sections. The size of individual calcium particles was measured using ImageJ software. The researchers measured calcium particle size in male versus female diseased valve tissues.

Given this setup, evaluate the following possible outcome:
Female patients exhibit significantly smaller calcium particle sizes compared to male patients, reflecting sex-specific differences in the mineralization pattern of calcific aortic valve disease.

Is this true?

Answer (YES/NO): NO